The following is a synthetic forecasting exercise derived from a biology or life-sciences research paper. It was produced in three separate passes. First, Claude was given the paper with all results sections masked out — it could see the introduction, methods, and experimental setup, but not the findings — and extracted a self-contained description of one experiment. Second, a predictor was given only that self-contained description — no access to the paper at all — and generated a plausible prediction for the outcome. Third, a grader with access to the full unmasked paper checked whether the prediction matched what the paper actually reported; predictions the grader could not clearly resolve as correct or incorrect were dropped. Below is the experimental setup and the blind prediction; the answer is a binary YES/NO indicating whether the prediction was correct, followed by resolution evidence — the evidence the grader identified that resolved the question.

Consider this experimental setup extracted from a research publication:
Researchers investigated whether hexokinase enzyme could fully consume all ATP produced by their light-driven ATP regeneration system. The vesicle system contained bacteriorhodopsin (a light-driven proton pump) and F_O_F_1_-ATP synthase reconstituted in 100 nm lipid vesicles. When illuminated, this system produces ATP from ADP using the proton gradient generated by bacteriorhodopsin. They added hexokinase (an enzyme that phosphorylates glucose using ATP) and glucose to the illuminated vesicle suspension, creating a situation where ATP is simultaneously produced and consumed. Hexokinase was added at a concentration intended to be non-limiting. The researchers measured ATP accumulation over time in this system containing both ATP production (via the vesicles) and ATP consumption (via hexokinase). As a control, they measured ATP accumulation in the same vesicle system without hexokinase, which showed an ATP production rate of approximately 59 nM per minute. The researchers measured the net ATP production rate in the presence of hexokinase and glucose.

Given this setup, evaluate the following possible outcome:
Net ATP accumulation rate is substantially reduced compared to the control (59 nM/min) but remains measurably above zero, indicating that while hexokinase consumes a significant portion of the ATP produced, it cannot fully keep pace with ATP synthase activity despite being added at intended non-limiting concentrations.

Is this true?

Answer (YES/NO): NO